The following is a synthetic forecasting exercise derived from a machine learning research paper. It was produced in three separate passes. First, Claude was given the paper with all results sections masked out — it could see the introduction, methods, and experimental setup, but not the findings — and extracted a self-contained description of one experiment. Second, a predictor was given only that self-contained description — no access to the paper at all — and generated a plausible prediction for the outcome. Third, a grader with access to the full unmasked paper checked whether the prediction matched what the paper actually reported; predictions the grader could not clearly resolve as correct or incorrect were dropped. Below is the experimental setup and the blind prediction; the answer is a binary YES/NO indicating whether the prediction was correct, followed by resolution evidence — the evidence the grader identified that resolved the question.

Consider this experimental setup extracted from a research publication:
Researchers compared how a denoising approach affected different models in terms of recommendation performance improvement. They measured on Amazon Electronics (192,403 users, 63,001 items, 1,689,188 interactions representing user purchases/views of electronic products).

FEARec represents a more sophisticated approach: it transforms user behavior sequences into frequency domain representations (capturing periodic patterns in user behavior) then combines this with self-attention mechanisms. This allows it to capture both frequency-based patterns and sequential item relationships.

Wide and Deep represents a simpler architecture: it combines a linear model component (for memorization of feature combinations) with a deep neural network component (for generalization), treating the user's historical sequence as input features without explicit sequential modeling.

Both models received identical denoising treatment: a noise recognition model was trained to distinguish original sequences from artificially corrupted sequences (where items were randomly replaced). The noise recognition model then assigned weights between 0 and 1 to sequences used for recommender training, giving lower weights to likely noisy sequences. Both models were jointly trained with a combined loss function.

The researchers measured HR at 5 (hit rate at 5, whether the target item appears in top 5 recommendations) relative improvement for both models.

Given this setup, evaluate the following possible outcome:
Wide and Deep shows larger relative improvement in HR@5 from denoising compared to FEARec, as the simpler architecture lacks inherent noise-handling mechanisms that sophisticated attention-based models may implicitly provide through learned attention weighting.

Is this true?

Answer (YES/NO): YES